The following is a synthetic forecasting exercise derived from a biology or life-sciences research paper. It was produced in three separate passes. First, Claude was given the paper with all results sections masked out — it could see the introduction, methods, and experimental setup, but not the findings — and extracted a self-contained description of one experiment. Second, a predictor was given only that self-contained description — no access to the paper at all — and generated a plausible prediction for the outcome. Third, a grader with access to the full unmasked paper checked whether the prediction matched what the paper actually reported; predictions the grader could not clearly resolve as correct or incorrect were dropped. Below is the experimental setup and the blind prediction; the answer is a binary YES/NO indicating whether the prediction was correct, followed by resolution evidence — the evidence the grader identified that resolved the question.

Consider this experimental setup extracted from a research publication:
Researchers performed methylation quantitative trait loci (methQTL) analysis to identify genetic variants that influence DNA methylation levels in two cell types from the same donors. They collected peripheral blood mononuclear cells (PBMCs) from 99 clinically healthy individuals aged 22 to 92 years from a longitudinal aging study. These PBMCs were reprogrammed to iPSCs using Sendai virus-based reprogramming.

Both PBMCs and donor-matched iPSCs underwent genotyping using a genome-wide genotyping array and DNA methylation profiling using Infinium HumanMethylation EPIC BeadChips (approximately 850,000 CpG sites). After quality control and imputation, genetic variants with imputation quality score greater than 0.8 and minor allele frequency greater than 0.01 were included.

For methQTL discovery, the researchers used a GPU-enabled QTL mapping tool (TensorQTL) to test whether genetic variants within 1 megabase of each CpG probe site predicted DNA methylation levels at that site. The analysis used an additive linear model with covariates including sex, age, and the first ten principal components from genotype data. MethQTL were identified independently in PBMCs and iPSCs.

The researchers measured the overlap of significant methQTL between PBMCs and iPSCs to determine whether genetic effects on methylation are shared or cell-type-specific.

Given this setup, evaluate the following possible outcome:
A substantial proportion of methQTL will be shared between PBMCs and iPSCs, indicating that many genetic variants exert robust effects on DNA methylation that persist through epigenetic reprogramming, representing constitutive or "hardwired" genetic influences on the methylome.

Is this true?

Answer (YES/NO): NO